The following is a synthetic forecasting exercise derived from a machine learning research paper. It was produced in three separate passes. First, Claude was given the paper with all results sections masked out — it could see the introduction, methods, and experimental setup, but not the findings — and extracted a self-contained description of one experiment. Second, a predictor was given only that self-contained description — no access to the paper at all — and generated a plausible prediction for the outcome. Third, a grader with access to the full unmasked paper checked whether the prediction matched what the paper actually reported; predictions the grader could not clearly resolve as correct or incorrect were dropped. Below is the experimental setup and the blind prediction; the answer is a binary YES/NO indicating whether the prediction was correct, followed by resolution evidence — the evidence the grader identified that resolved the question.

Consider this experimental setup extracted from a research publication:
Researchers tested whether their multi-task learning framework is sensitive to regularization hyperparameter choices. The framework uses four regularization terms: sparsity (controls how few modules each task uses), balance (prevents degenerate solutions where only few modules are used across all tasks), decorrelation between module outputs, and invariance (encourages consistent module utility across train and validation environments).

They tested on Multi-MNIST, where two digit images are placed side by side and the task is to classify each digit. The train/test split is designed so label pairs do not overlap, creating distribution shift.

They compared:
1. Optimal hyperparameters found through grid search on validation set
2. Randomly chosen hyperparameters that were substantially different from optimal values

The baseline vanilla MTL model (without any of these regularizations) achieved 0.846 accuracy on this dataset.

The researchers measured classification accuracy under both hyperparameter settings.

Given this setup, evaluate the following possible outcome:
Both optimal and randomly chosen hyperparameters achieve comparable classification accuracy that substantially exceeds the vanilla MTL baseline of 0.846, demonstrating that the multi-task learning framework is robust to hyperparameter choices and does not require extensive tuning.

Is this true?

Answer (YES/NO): YES